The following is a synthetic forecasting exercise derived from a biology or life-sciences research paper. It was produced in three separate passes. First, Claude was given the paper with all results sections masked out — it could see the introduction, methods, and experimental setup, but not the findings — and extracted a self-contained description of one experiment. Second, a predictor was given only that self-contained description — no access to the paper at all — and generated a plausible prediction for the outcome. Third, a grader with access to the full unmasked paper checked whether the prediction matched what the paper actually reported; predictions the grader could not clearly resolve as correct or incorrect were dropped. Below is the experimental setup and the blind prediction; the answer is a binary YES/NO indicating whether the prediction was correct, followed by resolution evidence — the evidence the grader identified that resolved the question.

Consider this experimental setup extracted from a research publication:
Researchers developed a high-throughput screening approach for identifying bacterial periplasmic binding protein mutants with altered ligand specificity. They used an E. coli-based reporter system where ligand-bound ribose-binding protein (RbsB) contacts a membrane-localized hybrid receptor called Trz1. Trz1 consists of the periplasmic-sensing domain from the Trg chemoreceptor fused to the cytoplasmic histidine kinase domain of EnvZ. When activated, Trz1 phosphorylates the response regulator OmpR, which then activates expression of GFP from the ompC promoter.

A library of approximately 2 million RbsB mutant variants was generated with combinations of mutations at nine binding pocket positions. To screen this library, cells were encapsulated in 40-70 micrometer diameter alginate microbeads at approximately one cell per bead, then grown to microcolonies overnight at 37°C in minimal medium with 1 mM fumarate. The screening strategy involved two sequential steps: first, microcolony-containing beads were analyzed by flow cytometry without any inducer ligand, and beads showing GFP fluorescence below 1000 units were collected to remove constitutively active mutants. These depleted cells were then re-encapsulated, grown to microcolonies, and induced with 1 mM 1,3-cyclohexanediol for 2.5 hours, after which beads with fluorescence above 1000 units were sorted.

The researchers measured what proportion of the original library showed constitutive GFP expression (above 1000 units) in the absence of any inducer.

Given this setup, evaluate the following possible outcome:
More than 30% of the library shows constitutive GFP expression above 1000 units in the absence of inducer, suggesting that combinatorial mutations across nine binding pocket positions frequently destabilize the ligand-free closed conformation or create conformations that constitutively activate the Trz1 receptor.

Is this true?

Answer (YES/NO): NO